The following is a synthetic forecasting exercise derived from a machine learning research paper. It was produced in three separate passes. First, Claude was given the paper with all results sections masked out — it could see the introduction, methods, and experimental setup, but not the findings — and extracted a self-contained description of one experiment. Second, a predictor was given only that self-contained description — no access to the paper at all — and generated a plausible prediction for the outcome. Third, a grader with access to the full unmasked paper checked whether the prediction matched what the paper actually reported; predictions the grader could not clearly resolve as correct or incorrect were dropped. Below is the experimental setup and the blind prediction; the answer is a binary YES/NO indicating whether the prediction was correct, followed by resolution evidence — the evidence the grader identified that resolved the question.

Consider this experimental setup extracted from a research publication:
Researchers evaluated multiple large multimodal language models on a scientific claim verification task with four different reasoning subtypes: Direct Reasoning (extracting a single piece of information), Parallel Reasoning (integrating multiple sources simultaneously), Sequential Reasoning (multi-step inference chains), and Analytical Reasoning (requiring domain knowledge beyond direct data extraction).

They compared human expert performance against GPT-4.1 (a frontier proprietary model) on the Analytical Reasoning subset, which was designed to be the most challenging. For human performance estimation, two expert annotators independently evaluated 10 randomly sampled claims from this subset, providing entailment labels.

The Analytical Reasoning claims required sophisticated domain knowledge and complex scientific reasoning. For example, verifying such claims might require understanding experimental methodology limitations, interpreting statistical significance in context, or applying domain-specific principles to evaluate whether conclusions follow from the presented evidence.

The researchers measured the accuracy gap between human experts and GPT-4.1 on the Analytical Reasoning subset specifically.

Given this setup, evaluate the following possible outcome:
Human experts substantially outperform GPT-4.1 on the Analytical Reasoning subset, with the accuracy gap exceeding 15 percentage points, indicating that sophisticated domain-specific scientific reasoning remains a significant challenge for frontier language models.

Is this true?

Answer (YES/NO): YES